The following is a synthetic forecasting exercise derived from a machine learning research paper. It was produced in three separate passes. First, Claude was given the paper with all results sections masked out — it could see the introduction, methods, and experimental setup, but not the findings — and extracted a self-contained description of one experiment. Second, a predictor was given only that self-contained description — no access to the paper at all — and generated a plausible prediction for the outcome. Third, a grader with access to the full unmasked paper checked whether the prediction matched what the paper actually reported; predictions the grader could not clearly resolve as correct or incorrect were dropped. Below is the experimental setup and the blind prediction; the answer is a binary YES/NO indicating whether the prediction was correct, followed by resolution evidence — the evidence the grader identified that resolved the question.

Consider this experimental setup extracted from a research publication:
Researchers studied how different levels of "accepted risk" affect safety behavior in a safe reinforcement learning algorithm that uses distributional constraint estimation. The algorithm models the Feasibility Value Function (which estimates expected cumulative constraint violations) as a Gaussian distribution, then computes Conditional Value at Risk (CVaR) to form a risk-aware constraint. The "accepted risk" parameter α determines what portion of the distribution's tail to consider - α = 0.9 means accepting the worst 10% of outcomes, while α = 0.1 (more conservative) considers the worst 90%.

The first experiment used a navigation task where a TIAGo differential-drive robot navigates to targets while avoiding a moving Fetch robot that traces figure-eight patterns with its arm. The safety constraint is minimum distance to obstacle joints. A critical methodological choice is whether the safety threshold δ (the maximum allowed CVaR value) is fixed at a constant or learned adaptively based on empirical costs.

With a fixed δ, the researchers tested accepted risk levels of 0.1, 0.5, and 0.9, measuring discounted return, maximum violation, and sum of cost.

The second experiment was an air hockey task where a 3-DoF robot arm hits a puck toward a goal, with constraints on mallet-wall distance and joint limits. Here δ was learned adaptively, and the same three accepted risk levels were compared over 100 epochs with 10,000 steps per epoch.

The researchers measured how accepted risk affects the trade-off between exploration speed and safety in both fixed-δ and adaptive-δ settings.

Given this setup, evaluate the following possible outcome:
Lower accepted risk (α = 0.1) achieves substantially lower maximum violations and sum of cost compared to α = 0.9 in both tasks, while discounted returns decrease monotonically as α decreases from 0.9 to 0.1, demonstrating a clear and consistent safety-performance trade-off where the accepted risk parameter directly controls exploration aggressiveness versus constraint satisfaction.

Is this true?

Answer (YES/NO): NO